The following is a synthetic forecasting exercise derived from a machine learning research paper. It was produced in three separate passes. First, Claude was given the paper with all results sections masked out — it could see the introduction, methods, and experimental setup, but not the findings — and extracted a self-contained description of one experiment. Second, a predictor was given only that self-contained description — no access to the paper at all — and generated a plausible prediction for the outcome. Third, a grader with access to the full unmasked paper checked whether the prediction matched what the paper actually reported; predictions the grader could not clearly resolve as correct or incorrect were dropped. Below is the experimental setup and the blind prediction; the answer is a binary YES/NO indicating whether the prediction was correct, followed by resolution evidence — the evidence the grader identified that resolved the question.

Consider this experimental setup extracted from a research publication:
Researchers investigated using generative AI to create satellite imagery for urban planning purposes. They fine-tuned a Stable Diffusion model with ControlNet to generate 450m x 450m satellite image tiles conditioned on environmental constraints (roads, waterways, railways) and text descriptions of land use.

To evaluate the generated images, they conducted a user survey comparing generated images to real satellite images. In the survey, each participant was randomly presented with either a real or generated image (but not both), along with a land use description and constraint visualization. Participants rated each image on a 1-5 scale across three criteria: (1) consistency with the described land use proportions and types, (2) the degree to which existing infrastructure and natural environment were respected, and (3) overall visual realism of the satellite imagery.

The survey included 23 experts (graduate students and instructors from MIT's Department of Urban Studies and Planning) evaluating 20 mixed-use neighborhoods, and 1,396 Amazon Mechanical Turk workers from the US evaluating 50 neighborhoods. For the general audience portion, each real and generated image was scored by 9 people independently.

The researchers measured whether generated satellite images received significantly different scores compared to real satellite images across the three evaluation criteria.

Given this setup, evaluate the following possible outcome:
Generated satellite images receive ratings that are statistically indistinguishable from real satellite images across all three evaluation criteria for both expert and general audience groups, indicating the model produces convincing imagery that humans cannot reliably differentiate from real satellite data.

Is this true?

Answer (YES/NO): NO